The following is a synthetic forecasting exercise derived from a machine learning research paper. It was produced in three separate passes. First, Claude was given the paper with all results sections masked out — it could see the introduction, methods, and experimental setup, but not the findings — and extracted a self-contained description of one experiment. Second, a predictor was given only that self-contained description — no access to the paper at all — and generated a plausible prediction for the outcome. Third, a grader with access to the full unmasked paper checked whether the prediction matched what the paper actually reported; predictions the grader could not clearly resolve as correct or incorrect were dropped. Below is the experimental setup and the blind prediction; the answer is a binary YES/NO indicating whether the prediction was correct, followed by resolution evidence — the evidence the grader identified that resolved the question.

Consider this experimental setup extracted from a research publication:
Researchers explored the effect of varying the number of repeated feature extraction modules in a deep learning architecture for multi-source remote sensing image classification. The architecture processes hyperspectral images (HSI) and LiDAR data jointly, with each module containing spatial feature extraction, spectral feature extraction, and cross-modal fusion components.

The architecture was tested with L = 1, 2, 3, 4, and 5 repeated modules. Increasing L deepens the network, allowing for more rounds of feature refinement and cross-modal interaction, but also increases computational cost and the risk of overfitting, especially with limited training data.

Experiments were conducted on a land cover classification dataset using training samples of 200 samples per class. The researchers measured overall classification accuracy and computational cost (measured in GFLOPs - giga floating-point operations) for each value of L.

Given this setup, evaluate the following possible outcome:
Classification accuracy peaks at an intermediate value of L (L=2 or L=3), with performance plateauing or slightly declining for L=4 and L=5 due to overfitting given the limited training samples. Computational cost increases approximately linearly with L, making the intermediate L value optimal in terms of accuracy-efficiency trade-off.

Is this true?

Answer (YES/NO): NO